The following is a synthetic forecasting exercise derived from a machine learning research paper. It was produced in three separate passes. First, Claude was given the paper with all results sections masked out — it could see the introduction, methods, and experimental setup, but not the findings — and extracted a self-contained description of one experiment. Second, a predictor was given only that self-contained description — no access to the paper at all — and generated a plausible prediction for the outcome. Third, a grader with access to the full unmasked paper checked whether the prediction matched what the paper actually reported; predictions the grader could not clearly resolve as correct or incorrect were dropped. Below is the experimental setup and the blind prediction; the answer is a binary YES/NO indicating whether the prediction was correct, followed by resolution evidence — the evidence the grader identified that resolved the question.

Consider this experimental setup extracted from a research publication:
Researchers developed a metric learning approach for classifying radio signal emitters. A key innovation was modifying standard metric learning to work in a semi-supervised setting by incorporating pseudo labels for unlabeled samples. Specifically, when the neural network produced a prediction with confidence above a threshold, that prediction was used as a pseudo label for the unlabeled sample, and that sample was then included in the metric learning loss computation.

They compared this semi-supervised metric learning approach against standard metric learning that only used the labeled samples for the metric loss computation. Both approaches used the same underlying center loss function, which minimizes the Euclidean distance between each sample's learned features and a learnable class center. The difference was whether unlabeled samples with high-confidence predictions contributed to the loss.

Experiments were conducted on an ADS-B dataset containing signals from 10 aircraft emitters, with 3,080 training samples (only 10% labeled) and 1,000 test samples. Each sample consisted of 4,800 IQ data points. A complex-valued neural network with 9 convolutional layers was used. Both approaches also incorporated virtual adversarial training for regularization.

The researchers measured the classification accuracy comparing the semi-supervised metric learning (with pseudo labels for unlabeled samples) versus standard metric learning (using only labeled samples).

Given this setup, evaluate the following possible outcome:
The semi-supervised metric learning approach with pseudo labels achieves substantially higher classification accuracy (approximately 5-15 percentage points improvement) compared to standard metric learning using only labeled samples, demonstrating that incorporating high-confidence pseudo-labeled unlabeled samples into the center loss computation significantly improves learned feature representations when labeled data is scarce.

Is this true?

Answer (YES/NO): NO